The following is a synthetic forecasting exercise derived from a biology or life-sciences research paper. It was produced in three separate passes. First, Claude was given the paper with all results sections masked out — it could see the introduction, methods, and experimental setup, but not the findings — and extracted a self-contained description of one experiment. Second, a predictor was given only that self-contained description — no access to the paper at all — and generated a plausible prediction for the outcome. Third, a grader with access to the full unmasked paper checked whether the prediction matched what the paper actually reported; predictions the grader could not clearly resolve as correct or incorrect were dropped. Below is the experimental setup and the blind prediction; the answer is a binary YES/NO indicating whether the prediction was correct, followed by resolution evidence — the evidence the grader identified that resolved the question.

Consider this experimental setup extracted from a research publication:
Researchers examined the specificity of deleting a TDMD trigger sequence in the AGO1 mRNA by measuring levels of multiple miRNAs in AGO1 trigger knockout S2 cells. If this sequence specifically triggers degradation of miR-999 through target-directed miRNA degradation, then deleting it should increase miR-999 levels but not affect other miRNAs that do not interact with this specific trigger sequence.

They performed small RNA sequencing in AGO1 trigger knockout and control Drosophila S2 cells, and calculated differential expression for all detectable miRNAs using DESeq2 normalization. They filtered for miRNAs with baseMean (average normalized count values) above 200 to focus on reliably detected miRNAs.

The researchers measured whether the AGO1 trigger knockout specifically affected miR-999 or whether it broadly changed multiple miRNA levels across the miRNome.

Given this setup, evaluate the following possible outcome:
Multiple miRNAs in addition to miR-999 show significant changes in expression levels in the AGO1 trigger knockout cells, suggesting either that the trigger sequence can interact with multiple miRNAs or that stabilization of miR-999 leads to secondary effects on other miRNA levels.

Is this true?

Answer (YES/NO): NO